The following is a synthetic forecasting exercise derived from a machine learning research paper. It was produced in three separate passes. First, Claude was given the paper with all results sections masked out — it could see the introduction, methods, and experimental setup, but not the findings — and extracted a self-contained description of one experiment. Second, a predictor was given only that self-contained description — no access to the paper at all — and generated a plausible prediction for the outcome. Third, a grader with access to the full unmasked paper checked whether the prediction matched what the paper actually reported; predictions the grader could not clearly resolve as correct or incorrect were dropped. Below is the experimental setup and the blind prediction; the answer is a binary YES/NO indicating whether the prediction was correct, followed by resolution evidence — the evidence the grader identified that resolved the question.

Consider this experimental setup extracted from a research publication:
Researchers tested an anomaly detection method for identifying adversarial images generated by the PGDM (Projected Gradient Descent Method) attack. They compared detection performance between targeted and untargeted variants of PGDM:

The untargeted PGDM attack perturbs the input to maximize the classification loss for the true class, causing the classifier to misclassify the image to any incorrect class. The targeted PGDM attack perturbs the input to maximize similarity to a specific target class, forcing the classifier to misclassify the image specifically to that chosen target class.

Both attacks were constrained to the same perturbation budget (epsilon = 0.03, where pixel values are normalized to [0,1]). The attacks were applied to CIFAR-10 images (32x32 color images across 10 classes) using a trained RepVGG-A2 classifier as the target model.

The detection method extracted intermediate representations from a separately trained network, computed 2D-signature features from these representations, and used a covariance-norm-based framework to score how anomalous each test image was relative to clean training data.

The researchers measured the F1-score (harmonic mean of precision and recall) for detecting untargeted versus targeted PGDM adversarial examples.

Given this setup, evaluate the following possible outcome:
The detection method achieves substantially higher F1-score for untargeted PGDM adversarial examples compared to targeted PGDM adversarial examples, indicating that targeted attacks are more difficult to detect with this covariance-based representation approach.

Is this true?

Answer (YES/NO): NO